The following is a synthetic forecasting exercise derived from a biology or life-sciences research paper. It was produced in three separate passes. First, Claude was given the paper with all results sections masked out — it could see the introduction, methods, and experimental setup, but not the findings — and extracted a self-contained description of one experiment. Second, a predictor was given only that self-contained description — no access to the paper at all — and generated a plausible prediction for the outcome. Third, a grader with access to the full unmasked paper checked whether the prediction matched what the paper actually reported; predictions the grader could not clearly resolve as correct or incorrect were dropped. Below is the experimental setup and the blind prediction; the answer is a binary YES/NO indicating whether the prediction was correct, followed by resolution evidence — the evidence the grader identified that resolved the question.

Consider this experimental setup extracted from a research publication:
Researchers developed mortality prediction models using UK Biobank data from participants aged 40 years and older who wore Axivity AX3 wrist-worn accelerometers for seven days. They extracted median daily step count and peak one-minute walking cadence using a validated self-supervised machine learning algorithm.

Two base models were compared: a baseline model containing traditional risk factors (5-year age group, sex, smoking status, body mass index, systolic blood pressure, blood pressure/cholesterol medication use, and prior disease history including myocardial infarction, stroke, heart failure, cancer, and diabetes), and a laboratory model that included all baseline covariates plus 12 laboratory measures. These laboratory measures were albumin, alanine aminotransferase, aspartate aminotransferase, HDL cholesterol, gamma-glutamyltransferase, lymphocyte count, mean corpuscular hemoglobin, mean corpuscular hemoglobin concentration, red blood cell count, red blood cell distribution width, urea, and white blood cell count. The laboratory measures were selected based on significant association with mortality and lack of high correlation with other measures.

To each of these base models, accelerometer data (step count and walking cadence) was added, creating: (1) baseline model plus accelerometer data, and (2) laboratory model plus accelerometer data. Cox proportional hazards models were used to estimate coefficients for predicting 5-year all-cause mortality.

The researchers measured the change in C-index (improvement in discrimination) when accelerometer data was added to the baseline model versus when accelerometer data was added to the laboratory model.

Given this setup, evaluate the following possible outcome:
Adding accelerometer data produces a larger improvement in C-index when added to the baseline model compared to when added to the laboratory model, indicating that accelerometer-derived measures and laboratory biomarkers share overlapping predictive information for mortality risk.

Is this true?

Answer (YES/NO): YES